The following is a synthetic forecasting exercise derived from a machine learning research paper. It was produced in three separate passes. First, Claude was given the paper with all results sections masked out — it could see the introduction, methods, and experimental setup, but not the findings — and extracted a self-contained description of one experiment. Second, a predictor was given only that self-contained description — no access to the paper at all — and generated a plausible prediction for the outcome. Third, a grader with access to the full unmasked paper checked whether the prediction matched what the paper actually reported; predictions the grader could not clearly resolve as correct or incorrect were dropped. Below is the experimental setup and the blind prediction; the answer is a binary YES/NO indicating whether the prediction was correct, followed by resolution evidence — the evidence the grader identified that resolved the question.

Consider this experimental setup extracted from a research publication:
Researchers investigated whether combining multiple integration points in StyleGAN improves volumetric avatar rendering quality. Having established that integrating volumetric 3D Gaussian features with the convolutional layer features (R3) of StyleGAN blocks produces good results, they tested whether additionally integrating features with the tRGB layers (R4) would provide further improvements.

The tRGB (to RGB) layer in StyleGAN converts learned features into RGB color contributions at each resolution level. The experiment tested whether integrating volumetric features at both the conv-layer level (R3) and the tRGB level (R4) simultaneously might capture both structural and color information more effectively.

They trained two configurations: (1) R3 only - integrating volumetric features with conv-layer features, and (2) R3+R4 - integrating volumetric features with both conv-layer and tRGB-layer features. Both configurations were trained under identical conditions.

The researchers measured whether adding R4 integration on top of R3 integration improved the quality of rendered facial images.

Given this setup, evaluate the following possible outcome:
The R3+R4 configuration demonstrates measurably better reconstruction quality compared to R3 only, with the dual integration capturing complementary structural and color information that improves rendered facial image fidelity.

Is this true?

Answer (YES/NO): NO